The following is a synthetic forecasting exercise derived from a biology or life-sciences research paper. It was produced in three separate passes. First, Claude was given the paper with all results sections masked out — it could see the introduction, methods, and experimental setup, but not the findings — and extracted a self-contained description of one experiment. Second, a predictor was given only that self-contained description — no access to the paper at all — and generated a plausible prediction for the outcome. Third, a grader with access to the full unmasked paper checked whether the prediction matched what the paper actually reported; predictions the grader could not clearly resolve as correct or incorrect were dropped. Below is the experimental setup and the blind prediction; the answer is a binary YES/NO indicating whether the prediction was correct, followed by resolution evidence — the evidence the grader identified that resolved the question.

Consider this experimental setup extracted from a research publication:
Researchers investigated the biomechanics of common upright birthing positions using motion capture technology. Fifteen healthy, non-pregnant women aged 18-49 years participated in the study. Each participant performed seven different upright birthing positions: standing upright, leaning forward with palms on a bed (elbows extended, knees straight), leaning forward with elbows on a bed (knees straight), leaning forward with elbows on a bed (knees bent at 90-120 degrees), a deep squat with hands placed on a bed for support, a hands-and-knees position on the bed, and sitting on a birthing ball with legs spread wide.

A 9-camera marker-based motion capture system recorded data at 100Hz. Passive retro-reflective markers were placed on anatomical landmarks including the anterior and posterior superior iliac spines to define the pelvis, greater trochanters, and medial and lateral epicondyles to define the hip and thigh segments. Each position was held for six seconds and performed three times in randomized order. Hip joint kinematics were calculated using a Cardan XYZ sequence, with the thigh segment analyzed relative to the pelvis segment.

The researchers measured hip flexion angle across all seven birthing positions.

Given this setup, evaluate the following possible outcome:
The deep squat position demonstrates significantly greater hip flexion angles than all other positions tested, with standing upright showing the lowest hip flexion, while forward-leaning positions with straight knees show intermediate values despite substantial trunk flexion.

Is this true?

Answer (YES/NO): YES